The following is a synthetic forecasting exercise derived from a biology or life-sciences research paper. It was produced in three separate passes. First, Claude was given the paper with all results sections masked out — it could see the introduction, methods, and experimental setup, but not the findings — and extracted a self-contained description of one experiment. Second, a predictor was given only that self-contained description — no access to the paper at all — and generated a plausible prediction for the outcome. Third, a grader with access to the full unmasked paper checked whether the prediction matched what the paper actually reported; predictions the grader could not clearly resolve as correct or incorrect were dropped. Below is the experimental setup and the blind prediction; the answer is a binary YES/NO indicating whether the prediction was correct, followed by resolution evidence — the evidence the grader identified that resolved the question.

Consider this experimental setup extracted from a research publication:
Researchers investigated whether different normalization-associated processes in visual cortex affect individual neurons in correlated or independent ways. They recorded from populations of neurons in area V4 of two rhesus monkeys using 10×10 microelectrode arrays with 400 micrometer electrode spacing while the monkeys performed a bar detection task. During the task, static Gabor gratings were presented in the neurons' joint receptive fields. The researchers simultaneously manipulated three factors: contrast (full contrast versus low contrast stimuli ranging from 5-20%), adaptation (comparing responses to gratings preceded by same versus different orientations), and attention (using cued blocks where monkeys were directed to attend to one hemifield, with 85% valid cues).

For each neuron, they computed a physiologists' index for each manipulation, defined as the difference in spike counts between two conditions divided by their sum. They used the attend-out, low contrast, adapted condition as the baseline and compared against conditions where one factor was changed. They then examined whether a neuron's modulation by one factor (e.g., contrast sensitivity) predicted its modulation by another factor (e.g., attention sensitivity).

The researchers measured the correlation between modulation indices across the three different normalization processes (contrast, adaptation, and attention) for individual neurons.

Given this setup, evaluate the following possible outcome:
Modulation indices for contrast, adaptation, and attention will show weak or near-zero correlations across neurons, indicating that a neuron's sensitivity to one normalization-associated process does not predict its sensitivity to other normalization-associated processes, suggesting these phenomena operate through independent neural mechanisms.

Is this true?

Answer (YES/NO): NO